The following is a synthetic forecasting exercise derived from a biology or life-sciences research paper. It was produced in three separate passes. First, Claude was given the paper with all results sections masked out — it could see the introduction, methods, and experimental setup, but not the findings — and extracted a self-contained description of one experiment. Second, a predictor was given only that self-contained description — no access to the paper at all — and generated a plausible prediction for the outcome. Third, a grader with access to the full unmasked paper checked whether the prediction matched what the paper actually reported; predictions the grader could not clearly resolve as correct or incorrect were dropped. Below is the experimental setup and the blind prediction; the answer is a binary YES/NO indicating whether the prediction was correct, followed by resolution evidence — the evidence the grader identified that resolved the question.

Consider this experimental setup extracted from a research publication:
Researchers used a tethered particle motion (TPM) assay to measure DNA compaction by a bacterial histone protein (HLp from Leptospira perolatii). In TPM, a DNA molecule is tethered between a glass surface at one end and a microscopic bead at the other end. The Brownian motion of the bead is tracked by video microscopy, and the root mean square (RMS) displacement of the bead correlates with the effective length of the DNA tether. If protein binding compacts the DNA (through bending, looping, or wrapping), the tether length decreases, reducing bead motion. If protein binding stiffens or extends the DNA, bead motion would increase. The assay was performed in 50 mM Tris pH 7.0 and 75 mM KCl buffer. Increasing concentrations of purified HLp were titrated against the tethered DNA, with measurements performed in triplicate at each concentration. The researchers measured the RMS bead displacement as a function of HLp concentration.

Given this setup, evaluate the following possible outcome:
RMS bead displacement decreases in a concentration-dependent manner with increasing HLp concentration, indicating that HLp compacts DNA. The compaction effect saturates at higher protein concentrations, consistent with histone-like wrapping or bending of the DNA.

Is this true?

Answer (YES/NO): YES